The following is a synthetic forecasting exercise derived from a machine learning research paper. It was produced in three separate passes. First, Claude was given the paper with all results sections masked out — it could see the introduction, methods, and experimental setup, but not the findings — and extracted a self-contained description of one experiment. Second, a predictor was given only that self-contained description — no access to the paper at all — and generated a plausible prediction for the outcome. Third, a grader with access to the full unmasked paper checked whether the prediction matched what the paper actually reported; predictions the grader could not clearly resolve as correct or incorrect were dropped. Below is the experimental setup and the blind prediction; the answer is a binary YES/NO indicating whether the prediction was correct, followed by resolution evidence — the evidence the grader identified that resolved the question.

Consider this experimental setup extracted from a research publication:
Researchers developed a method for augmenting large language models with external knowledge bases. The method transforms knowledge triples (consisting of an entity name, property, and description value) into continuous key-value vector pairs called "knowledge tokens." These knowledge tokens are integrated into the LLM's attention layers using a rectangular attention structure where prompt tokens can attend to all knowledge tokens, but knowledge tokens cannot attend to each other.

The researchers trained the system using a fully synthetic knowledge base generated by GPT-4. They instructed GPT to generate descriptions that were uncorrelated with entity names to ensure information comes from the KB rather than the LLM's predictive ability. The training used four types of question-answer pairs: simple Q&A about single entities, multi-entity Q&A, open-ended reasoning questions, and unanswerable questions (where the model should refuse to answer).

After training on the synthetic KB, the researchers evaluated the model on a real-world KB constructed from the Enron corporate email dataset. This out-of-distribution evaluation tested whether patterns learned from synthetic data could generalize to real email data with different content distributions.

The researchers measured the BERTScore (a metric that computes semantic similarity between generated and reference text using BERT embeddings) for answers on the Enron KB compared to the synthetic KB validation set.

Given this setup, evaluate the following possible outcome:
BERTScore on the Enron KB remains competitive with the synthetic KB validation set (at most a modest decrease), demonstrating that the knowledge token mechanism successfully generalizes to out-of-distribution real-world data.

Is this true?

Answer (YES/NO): NO